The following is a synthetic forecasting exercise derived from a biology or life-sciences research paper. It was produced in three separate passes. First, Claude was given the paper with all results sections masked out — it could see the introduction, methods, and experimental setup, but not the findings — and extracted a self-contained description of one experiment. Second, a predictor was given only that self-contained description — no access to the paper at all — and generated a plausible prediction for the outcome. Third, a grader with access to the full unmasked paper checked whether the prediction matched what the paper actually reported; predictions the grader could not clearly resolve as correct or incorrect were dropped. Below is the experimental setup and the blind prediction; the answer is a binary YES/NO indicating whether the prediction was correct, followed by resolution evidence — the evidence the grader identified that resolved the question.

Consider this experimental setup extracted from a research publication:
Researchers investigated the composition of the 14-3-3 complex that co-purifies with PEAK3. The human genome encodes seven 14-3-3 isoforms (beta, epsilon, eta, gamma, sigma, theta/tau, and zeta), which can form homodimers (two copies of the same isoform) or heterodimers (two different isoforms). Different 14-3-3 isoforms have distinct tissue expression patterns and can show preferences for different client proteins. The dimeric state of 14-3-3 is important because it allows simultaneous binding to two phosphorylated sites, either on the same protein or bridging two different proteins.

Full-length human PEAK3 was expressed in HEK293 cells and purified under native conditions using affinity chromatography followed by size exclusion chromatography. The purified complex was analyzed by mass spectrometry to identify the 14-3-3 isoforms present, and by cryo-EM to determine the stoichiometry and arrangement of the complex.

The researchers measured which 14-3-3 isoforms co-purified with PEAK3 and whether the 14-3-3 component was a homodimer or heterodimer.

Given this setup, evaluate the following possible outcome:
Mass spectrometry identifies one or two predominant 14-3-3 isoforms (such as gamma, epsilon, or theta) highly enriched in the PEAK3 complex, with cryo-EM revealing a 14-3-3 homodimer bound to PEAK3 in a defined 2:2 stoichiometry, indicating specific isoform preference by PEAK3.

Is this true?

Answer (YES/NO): NO